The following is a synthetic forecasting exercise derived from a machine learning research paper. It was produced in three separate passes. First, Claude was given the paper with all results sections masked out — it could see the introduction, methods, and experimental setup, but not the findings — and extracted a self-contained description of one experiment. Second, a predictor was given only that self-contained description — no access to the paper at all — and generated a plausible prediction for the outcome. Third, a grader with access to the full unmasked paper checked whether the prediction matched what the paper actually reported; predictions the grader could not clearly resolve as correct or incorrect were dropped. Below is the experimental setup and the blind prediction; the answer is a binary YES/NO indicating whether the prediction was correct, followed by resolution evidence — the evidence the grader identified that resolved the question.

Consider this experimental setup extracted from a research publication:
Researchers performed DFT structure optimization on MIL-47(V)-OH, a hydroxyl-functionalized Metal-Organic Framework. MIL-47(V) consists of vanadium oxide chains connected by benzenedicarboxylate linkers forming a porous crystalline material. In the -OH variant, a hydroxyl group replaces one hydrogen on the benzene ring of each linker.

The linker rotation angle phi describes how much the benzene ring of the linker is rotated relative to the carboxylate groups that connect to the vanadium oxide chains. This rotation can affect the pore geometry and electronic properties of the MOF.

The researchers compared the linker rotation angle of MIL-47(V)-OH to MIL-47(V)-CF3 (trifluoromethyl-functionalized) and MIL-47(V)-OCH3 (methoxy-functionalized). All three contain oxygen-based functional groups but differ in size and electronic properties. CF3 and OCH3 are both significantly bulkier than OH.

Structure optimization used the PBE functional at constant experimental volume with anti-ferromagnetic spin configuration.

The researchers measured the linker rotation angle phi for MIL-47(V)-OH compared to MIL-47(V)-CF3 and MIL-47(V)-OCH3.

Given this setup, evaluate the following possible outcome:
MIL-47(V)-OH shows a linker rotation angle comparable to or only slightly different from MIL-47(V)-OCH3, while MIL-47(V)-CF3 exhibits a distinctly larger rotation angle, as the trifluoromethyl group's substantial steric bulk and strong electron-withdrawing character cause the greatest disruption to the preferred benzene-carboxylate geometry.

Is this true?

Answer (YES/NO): NO